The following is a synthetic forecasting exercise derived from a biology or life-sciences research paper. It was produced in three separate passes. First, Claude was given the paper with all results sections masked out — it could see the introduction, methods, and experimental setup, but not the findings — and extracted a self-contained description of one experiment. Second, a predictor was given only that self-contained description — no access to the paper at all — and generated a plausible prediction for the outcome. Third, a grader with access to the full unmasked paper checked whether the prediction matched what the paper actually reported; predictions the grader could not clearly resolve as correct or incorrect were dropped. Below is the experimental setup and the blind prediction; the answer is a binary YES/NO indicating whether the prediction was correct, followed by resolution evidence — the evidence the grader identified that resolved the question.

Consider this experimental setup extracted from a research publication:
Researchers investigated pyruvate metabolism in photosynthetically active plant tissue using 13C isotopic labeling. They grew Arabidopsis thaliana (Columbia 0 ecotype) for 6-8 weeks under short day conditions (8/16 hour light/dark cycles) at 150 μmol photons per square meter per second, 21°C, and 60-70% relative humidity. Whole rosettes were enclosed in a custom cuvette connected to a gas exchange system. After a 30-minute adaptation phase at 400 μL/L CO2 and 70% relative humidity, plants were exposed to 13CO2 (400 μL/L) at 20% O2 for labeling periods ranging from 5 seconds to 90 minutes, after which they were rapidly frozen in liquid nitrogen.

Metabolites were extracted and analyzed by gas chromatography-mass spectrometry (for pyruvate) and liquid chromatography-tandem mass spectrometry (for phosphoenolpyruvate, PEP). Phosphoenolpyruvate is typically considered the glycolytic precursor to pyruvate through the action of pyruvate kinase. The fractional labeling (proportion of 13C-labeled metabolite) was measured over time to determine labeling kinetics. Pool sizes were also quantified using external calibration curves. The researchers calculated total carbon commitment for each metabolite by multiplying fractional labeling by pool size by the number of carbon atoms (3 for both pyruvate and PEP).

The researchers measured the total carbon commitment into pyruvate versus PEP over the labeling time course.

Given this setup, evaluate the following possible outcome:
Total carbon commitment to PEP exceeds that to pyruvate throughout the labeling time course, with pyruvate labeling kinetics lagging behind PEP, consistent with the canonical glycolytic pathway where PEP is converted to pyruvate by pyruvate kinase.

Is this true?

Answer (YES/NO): NO